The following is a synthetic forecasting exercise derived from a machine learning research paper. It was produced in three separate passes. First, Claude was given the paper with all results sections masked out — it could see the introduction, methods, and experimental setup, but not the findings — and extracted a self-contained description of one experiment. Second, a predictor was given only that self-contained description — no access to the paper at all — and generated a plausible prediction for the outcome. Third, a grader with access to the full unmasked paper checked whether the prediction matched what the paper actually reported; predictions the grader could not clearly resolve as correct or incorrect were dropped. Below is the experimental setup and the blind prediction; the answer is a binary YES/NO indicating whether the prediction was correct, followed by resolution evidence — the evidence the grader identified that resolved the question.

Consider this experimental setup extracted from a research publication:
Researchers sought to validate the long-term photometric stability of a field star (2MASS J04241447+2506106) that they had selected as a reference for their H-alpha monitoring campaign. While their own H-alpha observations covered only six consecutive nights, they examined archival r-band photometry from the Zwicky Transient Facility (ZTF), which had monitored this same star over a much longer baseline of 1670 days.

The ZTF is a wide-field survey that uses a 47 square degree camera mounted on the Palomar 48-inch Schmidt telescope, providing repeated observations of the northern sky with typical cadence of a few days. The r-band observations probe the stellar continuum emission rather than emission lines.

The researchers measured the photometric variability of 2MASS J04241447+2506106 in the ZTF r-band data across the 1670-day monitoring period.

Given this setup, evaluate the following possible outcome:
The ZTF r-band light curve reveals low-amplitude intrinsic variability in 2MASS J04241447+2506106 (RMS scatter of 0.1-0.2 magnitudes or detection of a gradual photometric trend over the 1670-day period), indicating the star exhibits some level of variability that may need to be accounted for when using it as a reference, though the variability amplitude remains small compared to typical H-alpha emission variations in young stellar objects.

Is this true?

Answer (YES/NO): NO